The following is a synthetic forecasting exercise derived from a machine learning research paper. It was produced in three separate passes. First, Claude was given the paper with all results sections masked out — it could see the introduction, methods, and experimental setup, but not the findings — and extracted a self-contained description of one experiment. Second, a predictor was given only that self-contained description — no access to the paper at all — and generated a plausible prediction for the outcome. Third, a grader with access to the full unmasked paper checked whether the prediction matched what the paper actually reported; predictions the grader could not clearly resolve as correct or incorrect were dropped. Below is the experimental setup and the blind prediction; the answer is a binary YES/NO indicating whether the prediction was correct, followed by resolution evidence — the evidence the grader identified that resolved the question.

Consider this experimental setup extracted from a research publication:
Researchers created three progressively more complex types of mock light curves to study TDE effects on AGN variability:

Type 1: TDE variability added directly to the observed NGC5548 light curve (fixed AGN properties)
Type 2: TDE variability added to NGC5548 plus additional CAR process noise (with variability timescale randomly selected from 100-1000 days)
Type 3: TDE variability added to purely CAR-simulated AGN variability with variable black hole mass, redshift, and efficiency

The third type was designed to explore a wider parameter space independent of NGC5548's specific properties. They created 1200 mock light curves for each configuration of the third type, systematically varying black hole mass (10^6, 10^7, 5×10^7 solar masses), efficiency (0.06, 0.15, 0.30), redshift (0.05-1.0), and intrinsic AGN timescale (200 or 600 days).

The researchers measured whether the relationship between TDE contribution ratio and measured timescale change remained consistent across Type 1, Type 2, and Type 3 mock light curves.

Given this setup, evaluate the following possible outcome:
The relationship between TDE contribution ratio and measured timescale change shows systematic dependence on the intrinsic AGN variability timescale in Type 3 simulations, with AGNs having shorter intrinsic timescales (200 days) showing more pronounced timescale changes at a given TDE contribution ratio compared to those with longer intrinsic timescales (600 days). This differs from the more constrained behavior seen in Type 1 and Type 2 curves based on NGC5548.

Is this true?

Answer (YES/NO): NO